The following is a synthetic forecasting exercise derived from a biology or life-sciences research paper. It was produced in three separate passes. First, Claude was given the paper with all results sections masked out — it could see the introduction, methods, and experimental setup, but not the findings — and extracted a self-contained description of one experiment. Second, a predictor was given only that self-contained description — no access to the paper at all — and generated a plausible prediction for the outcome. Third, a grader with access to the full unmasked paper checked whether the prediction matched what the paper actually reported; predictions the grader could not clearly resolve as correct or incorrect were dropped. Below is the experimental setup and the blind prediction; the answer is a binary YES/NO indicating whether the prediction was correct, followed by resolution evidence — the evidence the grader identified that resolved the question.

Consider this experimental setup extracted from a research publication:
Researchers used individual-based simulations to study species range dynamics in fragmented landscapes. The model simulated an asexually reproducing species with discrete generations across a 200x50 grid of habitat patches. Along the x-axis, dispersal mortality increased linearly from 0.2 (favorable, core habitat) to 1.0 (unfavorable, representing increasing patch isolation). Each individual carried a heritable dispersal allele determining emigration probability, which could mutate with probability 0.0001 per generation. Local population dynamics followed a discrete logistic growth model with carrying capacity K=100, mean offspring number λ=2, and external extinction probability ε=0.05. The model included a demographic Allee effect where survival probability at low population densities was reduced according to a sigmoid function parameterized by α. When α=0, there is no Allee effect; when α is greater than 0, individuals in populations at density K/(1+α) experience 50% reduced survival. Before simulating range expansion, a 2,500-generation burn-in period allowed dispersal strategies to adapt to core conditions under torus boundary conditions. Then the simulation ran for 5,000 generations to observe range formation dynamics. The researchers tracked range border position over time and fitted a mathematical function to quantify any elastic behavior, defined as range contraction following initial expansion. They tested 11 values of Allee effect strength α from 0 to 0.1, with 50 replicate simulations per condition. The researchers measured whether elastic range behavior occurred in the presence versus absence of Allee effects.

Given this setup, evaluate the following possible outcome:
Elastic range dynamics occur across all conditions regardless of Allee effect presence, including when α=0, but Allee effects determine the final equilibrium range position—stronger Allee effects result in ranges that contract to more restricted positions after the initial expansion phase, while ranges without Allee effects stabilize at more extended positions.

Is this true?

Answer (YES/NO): NO